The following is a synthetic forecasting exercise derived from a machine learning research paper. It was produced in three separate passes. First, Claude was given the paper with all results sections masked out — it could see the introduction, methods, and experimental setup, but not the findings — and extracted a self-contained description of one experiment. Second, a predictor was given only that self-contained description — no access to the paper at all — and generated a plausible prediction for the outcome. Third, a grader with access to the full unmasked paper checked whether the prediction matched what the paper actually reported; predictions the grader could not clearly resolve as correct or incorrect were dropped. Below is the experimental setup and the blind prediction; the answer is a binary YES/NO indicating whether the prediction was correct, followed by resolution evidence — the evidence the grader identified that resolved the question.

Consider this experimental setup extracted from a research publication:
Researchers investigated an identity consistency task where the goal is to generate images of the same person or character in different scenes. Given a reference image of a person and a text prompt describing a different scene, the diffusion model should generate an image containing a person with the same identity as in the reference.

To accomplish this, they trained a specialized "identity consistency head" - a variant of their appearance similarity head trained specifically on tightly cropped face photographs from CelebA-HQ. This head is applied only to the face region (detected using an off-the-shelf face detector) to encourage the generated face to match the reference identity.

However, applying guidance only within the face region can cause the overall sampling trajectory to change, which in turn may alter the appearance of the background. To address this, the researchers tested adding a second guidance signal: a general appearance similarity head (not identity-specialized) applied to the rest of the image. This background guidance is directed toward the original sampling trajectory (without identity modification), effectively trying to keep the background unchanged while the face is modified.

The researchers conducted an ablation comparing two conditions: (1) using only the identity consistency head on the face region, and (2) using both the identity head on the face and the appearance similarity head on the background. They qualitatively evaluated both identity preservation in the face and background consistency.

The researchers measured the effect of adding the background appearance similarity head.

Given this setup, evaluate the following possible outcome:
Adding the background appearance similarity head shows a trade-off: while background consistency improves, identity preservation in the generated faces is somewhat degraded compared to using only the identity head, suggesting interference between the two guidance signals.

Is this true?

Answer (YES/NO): YES